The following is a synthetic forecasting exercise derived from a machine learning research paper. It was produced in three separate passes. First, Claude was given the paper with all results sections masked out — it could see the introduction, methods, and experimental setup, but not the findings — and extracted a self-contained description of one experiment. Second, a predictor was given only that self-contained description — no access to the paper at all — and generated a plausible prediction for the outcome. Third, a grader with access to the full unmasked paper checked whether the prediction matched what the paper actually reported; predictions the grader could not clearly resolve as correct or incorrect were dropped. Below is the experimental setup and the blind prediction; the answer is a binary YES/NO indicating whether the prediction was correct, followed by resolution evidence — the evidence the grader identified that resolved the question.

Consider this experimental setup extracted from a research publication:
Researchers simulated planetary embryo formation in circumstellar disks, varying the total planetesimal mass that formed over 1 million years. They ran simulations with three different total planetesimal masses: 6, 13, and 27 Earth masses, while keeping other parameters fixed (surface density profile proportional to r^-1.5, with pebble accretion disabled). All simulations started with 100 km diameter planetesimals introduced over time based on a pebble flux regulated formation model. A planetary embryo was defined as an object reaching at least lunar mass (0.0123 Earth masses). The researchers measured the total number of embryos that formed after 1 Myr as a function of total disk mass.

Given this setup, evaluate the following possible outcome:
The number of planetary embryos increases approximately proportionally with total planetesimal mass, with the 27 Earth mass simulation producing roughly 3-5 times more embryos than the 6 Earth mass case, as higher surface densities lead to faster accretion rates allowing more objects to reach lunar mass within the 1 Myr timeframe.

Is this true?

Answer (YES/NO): NO